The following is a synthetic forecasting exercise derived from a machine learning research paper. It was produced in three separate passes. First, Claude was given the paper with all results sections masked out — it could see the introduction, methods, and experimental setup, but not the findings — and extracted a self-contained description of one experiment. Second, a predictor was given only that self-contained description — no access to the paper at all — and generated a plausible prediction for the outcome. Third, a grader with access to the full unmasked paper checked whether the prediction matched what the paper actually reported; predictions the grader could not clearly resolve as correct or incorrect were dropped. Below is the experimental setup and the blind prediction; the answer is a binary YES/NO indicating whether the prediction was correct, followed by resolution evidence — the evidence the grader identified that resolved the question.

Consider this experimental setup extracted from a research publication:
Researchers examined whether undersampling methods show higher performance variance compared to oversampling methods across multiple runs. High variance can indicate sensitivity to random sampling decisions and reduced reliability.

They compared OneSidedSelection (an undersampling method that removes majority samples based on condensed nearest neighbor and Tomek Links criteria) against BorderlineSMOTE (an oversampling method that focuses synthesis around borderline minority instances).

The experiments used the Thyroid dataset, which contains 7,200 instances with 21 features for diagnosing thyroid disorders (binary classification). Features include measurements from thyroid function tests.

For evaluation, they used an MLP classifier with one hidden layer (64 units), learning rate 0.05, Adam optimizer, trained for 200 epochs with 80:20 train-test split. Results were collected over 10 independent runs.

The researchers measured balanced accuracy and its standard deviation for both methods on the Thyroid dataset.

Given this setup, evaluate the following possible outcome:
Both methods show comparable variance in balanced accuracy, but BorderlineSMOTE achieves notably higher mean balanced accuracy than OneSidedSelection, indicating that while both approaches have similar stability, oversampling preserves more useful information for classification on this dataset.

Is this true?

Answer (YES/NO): NO